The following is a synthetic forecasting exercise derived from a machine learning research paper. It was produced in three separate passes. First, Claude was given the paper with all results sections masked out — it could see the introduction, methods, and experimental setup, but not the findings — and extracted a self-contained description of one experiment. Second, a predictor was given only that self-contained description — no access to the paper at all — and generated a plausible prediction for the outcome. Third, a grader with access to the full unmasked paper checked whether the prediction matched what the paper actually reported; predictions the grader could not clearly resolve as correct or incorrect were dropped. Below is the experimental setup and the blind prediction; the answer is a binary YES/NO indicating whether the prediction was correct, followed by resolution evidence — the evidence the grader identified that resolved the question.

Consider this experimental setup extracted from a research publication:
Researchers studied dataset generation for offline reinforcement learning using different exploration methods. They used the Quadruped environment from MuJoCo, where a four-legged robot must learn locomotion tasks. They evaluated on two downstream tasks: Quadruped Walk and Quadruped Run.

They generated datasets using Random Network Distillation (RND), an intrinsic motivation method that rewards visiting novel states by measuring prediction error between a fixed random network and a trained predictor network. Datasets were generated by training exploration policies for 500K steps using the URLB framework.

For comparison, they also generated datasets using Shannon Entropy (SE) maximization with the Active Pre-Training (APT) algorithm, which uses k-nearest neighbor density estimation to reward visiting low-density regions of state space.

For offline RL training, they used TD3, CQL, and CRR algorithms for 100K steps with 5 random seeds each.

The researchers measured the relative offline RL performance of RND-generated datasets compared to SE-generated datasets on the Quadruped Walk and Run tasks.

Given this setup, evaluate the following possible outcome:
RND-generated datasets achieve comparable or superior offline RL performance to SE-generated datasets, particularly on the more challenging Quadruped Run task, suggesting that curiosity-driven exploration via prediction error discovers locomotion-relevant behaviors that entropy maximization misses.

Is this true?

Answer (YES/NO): NO